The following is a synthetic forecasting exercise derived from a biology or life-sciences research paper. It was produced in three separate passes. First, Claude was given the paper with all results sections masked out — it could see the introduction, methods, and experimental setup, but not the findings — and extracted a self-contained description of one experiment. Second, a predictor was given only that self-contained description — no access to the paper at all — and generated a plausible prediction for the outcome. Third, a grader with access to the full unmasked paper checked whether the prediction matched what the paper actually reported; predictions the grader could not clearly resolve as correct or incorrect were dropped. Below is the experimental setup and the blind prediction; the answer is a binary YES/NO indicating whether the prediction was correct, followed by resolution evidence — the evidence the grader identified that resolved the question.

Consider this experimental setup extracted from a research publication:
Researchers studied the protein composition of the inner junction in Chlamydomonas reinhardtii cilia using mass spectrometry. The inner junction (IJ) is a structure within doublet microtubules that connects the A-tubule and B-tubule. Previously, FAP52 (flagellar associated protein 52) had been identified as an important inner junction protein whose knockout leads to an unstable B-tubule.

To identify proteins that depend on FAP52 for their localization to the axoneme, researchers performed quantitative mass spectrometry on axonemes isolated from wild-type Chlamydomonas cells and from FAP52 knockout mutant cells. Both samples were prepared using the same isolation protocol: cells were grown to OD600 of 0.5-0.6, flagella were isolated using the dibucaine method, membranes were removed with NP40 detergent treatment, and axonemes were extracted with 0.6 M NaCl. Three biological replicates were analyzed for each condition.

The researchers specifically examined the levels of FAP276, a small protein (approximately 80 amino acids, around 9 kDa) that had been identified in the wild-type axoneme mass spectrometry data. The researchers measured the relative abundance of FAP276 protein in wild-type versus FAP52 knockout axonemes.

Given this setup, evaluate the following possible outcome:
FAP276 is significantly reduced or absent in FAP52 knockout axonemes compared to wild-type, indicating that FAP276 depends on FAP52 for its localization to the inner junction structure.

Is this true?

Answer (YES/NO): YES